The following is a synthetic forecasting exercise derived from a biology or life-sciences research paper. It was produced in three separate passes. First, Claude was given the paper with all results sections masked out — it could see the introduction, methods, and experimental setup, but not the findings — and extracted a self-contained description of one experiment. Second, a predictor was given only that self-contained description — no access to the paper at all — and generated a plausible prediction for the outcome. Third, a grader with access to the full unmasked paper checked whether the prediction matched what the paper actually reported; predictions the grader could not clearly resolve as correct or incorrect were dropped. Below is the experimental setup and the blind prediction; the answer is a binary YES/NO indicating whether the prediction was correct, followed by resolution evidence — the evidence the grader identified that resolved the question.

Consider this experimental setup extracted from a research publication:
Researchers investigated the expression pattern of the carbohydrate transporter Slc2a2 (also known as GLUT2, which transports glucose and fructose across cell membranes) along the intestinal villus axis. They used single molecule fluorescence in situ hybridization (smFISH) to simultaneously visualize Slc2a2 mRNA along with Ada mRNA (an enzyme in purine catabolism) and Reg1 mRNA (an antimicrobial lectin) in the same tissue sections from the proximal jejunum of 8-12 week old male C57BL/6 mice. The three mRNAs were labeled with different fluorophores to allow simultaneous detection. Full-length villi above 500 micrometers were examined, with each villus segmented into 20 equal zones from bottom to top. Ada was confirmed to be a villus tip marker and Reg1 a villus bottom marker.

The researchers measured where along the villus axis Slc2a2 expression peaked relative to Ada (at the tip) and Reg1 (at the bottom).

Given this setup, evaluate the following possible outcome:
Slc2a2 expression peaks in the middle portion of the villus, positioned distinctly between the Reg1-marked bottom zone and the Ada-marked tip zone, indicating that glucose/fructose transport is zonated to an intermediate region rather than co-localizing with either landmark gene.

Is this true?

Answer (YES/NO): YES